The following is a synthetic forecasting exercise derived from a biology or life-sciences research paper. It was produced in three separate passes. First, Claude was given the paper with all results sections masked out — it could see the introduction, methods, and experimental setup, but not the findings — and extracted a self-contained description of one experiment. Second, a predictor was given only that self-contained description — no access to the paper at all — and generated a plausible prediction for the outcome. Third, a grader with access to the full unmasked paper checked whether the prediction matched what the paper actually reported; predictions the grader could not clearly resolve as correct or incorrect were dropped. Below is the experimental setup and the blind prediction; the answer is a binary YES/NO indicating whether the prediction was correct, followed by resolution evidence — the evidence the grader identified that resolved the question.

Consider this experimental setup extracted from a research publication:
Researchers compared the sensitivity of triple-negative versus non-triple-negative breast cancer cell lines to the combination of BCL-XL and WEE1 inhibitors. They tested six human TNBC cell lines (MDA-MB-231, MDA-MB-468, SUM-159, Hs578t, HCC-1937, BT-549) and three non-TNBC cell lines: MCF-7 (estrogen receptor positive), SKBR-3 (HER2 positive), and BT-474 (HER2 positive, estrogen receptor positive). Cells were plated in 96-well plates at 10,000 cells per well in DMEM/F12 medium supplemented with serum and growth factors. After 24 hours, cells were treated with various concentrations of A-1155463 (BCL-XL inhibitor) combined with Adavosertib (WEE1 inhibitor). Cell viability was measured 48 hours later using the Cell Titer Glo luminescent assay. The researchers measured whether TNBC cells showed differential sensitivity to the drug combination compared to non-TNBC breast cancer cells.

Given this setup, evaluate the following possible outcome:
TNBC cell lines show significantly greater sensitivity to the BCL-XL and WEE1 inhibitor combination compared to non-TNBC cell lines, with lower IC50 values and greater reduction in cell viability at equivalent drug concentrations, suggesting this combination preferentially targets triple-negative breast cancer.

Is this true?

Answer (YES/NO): YES